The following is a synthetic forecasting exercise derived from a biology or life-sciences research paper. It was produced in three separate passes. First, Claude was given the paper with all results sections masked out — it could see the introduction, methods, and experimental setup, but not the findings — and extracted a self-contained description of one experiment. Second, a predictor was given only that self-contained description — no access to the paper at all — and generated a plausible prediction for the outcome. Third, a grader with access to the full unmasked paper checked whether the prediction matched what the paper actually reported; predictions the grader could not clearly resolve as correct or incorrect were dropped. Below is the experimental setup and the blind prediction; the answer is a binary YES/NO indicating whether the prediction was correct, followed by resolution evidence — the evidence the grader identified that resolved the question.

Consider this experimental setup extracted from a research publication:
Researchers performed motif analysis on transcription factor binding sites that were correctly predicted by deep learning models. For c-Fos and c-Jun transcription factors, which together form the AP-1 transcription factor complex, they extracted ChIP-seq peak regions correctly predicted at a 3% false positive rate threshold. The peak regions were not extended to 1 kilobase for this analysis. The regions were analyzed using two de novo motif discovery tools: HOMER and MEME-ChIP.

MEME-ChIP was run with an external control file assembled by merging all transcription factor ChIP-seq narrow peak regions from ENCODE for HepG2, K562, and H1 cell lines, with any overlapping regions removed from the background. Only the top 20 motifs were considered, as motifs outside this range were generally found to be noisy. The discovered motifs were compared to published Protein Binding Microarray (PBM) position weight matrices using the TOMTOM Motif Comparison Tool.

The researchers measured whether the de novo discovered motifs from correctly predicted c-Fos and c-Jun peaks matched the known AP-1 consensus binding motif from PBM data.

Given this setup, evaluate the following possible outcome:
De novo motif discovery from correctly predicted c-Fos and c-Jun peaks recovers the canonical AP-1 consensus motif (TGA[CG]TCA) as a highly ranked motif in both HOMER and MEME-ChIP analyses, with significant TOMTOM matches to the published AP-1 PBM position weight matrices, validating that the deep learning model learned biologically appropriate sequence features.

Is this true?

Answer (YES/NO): YES